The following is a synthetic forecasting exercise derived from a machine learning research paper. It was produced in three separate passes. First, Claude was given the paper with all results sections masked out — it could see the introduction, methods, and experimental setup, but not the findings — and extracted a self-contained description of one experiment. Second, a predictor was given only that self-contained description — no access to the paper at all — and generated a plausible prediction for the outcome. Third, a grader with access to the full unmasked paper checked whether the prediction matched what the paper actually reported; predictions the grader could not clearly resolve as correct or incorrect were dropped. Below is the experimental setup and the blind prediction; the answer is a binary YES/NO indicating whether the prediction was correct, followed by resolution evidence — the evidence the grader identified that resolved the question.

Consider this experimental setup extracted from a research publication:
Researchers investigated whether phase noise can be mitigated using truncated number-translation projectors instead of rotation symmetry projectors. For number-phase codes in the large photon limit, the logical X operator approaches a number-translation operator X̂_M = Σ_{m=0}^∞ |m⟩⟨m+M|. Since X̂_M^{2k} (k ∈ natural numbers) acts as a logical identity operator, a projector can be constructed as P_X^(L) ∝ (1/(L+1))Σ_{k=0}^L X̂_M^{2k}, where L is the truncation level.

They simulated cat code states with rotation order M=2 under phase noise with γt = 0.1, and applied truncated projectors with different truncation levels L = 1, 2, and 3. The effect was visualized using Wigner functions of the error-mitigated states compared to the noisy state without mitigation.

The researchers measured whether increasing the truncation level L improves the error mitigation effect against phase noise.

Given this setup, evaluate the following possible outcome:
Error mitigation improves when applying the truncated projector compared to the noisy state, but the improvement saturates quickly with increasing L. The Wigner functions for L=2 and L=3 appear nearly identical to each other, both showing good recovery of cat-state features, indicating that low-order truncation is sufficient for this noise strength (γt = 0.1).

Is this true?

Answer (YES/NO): NO